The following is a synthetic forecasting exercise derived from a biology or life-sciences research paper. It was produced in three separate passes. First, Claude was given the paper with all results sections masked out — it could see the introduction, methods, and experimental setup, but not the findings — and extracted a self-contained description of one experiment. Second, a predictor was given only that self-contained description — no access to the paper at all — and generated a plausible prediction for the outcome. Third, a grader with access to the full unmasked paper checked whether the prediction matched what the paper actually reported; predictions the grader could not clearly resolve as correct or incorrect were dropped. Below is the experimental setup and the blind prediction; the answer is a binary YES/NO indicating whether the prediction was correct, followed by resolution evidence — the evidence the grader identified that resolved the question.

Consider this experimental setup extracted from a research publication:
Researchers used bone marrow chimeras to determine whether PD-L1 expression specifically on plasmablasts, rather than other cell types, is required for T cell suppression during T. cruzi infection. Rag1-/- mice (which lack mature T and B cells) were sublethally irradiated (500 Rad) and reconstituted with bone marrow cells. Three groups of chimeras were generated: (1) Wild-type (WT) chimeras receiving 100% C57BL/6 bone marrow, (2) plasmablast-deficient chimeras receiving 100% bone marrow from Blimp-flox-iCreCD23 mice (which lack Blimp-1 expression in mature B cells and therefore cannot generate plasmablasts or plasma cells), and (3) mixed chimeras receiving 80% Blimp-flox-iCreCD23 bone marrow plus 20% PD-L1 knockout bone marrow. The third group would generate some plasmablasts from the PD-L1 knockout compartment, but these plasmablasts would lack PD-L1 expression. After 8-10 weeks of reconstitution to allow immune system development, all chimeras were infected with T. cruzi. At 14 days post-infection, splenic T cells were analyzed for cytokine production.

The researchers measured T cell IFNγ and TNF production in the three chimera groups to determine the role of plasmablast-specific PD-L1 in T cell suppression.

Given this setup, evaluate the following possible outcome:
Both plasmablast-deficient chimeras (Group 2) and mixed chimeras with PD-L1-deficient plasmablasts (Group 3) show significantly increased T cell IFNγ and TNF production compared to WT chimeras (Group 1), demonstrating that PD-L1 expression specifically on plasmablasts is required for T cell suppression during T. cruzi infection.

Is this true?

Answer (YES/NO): NO